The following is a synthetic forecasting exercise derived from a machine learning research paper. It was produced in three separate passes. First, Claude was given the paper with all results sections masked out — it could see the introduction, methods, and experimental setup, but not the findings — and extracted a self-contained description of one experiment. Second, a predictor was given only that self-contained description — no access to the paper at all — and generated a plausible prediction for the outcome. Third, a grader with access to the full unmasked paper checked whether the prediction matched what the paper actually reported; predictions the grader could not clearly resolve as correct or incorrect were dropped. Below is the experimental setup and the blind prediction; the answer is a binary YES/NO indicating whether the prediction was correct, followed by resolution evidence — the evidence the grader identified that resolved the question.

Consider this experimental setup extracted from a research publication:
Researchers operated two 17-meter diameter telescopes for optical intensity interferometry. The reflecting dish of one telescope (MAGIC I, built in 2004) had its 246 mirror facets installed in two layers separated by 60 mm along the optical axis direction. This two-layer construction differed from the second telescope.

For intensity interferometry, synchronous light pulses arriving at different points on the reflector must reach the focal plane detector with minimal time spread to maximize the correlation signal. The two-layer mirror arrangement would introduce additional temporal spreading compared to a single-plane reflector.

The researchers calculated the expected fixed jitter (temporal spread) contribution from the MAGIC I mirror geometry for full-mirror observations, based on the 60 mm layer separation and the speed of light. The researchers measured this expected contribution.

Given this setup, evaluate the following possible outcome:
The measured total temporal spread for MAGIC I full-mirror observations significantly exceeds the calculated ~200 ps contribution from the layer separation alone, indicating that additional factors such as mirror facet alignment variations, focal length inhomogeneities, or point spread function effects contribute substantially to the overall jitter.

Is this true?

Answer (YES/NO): NO